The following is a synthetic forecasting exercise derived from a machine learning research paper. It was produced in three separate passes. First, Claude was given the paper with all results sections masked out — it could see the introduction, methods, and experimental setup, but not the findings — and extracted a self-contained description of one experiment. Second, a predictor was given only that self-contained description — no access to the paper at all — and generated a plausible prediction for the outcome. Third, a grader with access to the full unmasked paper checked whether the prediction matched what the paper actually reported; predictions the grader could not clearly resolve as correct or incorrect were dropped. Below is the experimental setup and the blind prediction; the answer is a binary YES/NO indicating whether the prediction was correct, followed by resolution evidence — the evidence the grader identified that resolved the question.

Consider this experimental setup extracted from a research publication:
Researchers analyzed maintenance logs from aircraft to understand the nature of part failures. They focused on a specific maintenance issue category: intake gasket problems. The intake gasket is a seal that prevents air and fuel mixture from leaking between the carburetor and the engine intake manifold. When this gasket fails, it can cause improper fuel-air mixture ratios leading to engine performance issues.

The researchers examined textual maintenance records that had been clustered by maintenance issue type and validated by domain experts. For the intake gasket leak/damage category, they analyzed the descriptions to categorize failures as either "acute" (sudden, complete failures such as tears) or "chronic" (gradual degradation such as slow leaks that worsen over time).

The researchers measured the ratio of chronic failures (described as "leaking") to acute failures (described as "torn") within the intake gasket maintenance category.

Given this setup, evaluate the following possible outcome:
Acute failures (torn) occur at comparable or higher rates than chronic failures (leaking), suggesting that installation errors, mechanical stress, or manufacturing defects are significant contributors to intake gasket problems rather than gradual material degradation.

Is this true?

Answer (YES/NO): NO